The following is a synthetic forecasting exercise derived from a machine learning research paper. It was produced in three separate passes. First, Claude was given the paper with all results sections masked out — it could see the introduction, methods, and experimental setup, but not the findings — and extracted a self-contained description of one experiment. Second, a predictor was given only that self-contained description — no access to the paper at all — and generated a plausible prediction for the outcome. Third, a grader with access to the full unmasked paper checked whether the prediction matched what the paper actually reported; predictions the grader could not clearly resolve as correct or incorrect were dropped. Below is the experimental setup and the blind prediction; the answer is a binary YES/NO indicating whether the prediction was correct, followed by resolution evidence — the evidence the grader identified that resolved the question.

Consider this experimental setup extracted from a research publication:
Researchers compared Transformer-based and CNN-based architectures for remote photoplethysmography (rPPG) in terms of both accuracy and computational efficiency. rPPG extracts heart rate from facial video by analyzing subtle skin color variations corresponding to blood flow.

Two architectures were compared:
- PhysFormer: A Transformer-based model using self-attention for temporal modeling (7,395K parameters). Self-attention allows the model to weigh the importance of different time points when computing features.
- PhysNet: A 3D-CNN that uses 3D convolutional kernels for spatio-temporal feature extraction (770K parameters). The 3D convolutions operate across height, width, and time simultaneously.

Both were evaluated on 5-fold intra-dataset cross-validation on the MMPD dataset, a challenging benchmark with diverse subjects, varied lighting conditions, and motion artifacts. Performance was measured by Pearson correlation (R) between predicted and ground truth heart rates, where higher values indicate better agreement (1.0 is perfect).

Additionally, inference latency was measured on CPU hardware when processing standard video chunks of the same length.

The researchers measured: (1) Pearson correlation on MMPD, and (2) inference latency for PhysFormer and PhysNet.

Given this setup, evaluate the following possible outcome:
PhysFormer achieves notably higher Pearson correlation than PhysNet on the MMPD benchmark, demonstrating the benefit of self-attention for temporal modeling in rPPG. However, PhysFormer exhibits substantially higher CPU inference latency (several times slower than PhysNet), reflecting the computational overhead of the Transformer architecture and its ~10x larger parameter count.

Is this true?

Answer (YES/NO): NO